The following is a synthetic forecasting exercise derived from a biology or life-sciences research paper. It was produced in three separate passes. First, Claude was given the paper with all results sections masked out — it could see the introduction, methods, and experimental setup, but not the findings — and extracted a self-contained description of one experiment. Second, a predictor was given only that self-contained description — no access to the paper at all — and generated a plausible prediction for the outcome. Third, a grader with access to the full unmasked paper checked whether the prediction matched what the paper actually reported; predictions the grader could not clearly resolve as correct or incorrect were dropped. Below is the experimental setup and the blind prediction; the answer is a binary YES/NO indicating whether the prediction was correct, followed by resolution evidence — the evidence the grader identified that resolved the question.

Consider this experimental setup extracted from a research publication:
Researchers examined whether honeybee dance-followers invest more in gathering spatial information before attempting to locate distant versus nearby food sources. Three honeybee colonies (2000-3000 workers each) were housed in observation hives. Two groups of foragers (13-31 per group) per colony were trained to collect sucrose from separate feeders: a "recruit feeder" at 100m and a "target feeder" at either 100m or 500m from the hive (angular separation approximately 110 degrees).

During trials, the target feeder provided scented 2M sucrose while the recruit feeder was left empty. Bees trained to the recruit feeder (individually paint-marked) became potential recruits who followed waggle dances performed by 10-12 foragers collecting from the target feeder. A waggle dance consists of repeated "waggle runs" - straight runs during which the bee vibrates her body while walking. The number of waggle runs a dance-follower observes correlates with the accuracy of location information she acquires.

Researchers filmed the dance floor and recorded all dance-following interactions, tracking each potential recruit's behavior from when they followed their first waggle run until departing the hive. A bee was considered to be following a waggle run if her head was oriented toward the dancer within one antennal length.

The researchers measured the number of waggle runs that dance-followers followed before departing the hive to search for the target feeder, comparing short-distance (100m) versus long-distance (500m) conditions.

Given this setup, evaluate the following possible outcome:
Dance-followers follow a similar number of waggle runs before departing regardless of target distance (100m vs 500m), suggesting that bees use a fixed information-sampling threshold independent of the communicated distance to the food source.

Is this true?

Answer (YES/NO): YES